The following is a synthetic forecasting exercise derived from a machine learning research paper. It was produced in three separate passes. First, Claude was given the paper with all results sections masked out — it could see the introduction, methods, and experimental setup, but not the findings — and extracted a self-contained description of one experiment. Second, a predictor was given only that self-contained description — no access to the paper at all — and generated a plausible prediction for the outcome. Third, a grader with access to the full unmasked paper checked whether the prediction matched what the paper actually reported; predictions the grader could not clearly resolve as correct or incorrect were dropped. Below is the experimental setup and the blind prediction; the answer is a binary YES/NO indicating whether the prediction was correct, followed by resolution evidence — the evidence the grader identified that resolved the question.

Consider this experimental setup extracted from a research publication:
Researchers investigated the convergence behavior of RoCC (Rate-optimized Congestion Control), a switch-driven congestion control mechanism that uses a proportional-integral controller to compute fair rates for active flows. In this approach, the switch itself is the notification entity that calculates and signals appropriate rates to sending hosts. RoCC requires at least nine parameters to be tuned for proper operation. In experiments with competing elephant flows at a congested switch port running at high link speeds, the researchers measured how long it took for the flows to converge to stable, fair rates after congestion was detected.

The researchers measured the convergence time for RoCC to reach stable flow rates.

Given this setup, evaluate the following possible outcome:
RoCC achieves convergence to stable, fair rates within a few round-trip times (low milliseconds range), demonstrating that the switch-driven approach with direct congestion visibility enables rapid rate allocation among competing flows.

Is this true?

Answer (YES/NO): NO